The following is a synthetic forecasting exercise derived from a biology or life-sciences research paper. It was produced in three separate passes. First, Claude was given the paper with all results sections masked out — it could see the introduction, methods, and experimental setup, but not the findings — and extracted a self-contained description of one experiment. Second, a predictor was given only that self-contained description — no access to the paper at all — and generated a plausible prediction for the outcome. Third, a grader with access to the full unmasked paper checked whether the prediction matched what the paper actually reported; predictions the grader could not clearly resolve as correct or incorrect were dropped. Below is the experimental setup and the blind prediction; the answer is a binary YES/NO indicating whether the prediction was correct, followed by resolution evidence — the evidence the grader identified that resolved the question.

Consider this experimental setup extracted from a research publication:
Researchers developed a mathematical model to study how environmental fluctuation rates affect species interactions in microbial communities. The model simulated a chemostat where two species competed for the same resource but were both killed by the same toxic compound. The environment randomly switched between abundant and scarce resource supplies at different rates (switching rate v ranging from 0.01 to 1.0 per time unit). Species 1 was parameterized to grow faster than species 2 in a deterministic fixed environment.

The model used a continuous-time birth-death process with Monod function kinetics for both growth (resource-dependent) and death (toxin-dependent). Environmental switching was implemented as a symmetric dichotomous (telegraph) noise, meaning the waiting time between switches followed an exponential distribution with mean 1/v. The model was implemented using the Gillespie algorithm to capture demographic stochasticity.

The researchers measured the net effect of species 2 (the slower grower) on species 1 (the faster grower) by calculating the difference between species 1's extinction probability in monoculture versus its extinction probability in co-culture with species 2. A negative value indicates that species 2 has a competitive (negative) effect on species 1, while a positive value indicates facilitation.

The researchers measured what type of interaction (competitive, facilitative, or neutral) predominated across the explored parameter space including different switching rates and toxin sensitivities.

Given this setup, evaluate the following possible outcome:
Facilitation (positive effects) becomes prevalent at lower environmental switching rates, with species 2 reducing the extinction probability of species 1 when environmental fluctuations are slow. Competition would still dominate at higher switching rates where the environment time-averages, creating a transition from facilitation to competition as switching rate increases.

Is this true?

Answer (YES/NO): NO